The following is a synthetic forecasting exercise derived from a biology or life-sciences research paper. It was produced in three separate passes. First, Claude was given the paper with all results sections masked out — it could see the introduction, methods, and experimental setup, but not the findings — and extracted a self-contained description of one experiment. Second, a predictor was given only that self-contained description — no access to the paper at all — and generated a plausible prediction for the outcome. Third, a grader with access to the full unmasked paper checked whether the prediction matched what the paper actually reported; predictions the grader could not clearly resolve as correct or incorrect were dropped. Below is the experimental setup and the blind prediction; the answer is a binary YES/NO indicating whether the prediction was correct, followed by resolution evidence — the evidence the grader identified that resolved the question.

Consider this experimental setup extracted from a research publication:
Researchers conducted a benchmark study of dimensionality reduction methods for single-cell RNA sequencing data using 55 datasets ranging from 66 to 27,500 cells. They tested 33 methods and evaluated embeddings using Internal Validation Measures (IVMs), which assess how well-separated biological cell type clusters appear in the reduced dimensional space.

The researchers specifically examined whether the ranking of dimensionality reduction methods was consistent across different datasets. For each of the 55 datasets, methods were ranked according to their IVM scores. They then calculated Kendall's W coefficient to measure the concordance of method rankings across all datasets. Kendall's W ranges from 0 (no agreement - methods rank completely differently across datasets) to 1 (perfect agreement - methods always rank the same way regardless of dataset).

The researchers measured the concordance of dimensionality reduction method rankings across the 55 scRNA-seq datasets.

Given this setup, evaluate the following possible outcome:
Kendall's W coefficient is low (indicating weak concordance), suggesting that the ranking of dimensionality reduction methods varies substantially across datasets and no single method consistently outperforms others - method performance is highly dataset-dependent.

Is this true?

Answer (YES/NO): NO